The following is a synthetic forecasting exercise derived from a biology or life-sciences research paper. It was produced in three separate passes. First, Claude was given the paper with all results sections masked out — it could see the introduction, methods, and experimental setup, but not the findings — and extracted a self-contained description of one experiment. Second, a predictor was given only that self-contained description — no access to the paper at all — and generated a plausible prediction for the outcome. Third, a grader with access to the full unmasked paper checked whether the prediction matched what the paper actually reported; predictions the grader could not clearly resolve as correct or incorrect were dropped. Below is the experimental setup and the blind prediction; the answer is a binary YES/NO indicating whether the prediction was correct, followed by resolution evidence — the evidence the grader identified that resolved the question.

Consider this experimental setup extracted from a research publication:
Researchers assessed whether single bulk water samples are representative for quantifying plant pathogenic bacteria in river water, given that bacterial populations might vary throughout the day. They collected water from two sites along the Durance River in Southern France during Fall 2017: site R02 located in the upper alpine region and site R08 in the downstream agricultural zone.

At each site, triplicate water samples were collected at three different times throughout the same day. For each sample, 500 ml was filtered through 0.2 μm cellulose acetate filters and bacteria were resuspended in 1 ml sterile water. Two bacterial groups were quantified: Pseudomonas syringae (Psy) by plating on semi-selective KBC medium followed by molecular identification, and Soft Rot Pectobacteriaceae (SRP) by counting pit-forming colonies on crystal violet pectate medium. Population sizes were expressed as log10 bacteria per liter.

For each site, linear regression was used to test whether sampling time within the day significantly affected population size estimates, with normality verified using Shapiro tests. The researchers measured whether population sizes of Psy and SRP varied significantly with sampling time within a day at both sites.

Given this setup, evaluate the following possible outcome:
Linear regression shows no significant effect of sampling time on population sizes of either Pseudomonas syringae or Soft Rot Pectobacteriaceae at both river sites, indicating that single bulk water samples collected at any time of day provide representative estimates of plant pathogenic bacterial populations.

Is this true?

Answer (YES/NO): YES